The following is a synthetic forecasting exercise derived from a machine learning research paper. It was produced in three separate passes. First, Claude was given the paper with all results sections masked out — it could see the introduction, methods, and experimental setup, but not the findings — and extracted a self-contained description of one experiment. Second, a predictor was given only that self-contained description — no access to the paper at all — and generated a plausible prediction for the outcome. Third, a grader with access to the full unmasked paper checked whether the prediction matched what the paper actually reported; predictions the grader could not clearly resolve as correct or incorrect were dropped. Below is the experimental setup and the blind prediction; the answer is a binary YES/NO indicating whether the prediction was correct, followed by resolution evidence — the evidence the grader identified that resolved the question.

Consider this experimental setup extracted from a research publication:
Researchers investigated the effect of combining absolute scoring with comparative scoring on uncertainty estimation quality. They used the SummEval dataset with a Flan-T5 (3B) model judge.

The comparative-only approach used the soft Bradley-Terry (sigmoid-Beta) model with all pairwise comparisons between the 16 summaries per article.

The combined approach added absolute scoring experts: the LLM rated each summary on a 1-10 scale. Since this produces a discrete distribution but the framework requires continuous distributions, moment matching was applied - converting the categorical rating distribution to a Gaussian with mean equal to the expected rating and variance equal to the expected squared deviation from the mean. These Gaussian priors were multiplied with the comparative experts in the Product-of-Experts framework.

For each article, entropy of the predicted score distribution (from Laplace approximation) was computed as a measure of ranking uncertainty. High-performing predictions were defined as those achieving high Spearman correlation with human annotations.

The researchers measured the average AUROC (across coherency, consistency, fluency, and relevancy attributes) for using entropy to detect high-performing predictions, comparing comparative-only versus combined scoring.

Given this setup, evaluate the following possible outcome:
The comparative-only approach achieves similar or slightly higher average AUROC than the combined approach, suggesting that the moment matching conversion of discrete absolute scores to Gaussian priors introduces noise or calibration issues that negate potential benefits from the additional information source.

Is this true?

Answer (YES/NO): NO